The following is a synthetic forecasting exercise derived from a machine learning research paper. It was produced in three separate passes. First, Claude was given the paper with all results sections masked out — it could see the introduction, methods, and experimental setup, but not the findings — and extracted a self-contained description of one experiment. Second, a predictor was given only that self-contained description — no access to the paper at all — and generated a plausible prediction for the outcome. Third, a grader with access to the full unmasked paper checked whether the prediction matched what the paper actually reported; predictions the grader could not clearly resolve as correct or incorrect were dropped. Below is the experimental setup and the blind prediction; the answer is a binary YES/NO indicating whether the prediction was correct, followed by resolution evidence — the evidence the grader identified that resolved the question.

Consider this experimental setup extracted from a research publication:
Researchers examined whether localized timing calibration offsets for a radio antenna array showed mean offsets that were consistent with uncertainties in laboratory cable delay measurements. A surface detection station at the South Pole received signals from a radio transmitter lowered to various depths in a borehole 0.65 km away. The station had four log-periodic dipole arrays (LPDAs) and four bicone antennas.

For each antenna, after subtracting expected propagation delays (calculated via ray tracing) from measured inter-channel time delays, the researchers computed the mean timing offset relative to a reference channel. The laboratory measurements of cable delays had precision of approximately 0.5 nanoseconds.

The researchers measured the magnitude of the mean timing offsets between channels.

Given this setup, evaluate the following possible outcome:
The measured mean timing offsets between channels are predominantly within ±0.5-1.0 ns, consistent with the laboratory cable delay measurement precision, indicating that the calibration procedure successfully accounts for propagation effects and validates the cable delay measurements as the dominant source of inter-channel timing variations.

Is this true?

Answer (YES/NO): YES